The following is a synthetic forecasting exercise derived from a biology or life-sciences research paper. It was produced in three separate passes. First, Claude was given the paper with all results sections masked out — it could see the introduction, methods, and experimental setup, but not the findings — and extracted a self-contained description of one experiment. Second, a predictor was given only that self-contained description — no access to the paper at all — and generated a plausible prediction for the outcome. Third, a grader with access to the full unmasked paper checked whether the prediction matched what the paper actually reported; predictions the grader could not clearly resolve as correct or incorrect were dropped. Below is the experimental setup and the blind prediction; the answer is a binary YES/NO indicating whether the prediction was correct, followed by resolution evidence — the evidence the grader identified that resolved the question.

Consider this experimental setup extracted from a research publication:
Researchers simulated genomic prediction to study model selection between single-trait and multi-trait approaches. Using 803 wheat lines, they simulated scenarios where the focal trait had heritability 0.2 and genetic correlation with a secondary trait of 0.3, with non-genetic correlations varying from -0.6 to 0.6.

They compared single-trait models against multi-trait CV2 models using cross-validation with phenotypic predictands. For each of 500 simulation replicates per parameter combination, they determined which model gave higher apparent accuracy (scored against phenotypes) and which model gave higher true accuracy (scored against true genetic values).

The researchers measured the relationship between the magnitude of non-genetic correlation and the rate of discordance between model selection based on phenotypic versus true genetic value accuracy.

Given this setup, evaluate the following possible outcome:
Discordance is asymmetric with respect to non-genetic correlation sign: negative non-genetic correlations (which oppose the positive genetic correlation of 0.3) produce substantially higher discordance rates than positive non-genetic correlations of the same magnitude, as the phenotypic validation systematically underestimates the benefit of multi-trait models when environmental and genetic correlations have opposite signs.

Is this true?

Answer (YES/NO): YES